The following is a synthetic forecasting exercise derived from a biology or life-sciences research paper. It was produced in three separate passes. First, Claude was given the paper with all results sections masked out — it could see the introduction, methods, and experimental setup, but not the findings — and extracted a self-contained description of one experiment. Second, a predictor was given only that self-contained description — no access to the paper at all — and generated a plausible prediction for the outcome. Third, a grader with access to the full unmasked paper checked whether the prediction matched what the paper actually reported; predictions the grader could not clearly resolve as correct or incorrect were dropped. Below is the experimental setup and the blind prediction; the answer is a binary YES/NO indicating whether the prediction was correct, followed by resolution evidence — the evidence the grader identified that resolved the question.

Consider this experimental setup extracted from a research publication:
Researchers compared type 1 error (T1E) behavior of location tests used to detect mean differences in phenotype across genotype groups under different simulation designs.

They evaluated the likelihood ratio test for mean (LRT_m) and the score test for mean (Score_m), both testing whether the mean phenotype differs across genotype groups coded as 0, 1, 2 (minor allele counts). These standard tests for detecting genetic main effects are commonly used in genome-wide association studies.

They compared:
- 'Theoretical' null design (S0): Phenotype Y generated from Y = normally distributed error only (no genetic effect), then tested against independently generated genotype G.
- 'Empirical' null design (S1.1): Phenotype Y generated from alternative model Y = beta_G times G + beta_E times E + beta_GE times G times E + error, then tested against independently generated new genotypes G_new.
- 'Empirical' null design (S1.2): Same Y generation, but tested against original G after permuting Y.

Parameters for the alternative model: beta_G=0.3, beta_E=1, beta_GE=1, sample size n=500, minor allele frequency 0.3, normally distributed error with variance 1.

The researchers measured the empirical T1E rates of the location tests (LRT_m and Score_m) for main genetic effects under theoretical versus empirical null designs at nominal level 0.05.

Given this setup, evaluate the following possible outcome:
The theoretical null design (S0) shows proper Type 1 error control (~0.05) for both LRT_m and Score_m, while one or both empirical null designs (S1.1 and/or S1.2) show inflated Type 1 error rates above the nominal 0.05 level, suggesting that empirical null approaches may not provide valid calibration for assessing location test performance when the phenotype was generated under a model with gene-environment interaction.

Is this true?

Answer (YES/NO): NO